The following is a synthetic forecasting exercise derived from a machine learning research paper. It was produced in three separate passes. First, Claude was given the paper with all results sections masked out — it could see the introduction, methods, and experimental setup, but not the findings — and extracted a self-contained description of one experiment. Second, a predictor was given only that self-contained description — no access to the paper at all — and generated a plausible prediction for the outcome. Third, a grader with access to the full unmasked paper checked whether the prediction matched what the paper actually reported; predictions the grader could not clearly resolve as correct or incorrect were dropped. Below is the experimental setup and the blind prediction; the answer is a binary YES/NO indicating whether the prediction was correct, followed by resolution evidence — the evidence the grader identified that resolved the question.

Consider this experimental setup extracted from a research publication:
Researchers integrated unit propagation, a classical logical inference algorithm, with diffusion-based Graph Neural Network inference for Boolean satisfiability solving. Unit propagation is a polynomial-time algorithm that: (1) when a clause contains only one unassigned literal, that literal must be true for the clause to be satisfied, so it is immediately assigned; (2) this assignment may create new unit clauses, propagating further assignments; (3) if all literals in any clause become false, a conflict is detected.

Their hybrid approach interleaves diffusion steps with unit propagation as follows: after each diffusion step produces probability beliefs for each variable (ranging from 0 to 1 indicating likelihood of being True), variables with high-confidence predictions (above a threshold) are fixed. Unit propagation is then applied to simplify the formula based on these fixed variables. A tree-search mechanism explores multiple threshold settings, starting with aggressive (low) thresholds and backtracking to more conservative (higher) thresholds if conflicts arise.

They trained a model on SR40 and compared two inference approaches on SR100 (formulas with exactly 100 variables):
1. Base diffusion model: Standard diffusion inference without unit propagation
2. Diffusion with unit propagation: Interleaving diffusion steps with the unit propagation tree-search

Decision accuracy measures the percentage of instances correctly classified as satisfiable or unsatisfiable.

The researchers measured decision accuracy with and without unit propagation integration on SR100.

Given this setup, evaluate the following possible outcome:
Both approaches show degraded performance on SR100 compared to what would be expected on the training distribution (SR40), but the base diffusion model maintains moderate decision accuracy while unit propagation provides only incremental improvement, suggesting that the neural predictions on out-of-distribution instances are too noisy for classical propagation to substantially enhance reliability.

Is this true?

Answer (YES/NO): NO